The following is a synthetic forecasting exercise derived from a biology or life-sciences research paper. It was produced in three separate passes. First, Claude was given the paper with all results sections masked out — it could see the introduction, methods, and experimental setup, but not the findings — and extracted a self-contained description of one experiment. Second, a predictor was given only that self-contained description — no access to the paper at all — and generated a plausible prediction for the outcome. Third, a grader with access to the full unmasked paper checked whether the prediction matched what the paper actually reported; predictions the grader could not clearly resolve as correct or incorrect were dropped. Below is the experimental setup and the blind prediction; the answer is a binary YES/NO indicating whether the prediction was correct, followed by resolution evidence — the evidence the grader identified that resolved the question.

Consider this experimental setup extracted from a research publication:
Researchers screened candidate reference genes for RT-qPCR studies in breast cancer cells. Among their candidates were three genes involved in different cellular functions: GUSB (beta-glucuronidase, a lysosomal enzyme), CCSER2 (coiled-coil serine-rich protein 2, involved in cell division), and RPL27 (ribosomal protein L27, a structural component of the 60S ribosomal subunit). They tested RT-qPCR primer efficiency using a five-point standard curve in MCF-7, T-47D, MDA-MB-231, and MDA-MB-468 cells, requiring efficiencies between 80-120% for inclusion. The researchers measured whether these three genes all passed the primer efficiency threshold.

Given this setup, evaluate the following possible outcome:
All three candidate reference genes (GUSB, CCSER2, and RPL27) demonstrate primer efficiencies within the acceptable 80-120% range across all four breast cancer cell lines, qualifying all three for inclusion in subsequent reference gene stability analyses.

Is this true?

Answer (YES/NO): NO